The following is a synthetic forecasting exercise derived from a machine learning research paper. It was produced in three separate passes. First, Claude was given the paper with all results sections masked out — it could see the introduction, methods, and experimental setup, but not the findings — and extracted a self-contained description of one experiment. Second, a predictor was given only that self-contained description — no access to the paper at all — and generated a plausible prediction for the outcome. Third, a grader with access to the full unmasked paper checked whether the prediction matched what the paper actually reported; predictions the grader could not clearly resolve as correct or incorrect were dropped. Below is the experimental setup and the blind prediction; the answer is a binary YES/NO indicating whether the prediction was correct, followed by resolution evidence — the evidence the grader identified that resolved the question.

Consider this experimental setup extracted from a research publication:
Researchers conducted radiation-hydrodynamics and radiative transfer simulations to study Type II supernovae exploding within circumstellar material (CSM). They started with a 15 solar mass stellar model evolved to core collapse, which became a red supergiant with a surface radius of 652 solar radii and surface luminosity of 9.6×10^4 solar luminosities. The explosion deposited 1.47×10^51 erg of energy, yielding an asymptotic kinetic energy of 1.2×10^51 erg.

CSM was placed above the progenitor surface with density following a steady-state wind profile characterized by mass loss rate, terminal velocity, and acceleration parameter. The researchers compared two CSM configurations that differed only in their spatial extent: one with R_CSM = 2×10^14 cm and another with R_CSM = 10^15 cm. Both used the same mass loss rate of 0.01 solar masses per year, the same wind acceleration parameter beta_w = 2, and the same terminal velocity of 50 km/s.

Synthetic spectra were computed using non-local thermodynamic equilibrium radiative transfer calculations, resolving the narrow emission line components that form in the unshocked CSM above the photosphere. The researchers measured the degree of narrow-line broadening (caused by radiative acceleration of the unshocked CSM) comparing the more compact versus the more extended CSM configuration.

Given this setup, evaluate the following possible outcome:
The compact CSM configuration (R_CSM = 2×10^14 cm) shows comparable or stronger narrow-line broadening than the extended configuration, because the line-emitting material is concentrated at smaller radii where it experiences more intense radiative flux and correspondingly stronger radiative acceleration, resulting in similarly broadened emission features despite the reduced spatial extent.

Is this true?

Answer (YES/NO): YES